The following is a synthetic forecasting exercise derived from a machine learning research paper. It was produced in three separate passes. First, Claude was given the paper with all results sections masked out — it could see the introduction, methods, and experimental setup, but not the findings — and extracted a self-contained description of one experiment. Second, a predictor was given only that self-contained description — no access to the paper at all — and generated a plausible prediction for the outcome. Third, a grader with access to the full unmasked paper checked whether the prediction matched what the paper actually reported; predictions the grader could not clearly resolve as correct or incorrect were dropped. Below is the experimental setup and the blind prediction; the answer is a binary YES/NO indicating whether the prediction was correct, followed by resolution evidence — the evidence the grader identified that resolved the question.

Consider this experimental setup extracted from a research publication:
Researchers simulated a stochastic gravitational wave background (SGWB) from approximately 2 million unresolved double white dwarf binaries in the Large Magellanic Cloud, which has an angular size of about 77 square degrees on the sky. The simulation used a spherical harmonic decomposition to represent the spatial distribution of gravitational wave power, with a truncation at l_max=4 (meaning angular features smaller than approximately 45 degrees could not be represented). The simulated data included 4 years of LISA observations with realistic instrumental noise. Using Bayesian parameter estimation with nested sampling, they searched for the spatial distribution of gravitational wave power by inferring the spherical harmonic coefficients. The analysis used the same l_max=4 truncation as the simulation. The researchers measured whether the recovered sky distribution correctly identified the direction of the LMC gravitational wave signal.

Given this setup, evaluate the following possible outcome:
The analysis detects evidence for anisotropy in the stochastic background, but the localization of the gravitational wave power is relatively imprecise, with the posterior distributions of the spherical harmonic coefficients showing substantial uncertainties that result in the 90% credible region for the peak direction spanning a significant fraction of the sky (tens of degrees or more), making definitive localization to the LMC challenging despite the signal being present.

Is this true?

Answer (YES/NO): NO